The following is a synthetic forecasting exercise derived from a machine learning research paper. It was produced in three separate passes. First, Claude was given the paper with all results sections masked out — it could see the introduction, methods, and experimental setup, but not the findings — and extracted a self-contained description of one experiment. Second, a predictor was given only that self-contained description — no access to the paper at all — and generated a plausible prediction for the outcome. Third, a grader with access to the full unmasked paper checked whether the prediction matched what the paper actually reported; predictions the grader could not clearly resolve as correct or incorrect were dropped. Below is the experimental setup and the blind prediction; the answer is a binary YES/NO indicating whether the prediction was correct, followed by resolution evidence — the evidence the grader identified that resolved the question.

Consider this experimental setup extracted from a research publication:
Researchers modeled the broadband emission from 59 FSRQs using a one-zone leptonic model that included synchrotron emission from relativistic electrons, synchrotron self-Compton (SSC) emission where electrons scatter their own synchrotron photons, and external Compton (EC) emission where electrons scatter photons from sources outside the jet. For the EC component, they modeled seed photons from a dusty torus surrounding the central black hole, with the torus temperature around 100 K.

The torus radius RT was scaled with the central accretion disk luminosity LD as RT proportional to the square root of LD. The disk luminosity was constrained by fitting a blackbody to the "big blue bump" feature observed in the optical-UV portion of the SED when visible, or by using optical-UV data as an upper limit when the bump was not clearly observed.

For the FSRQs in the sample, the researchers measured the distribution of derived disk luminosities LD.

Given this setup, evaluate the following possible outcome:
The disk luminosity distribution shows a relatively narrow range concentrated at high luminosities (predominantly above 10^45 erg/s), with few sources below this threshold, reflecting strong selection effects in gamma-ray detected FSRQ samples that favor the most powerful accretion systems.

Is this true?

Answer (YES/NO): NO